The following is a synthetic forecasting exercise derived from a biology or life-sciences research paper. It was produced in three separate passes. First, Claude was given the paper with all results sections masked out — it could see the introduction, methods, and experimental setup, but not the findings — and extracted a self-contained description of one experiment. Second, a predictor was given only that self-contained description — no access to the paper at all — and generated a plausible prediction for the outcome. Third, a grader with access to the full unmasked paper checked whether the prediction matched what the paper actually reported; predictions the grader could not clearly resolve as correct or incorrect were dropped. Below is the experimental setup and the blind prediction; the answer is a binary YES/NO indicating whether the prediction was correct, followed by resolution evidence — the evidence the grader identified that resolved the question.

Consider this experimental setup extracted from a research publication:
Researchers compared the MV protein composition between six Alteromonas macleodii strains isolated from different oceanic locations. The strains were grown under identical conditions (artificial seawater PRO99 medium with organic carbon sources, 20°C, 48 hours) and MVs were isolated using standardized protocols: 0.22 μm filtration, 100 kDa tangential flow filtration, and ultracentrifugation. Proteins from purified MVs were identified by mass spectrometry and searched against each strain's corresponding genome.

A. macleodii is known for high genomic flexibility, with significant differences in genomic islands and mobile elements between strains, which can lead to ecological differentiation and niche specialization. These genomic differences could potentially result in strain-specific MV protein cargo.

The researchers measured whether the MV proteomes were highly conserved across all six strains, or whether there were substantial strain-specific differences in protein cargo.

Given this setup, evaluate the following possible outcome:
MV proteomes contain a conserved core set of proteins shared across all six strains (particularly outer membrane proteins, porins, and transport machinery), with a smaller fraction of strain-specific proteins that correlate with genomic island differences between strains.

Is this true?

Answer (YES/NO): NO